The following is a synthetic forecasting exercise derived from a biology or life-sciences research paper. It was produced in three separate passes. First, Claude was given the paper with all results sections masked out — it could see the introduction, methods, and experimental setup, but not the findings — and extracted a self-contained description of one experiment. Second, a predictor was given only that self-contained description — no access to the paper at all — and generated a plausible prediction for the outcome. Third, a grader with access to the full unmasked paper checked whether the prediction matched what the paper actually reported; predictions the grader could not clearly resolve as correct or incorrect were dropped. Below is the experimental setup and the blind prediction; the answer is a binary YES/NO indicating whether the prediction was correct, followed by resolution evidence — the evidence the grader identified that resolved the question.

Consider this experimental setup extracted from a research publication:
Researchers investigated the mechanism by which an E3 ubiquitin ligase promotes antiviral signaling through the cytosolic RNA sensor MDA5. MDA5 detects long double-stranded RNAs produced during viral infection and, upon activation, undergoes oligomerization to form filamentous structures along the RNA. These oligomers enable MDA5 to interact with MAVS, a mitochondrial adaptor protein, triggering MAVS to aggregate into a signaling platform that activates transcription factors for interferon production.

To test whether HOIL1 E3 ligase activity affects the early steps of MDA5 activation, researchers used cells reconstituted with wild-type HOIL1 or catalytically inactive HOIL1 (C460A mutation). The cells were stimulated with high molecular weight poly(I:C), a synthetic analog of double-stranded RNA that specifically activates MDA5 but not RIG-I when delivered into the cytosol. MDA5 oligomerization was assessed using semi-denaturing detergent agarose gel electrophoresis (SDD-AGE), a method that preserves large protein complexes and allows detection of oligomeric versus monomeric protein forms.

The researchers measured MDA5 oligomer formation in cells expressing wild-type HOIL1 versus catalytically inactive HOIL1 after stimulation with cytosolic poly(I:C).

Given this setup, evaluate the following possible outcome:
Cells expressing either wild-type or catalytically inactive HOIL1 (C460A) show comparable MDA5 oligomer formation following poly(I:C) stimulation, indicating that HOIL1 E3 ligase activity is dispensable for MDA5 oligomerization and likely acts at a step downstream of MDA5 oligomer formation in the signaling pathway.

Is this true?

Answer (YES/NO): NO